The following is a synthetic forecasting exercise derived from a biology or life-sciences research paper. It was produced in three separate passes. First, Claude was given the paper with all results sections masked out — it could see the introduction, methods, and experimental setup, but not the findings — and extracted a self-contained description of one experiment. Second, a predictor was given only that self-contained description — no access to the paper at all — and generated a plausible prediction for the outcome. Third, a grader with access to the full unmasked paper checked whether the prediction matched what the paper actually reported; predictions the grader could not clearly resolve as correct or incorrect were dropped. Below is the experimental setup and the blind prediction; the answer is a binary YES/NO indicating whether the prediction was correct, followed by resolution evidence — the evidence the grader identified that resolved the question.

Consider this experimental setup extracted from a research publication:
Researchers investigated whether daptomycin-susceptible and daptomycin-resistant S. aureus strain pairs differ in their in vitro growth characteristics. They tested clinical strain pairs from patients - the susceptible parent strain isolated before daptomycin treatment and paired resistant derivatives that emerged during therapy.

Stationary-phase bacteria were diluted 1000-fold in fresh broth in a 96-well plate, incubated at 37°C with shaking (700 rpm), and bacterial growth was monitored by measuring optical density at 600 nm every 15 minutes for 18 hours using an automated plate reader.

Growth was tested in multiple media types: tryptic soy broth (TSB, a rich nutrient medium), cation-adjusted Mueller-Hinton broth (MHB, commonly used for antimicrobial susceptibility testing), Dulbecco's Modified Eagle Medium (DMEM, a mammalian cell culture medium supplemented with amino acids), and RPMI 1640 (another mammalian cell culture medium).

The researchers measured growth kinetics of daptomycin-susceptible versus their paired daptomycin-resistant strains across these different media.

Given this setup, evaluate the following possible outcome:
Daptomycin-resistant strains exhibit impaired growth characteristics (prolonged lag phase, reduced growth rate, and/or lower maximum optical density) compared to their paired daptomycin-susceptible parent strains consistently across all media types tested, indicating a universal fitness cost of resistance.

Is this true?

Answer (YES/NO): NO